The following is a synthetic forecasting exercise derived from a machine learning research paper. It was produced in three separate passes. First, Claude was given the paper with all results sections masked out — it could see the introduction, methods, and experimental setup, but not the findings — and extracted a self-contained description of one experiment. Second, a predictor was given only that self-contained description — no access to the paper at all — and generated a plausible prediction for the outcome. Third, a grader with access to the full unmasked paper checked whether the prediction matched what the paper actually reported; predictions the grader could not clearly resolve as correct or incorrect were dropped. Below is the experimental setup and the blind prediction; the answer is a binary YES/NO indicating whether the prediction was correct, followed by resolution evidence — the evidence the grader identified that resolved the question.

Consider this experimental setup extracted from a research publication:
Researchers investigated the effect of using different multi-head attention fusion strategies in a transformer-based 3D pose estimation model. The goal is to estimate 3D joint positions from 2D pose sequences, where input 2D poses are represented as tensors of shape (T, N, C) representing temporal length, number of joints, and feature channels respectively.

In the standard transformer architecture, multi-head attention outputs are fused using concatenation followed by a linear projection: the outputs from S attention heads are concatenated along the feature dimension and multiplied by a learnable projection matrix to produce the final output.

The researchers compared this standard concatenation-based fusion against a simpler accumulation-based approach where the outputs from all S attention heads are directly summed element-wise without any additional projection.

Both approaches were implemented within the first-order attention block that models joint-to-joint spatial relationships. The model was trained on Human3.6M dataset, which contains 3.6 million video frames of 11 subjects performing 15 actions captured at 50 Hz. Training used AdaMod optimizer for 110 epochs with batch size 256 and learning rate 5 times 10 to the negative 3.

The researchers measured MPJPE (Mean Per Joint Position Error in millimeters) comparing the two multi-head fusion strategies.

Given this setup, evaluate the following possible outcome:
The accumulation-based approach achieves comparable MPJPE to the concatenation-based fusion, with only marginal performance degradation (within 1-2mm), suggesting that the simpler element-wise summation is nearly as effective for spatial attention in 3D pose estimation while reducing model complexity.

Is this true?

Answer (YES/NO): NO